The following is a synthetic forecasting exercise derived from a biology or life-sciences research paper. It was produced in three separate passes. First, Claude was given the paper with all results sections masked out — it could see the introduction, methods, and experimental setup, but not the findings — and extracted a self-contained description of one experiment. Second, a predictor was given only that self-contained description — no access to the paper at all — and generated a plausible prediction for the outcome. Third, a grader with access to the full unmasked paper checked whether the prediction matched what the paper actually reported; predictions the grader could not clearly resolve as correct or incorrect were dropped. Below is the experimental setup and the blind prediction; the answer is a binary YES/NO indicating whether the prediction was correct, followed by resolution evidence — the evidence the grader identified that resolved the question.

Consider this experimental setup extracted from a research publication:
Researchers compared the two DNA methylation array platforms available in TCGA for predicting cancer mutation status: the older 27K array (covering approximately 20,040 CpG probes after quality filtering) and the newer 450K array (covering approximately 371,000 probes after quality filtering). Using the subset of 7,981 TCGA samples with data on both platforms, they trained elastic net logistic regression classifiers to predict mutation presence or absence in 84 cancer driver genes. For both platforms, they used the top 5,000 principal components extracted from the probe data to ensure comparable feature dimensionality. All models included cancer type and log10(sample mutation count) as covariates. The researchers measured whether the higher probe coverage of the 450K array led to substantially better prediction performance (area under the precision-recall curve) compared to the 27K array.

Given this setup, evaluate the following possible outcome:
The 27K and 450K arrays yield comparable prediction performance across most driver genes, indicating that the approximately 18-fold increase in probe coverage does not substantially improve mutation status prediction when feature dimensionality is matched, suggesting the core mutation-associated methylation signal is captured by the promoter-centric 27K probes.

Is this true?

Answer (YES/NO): YES